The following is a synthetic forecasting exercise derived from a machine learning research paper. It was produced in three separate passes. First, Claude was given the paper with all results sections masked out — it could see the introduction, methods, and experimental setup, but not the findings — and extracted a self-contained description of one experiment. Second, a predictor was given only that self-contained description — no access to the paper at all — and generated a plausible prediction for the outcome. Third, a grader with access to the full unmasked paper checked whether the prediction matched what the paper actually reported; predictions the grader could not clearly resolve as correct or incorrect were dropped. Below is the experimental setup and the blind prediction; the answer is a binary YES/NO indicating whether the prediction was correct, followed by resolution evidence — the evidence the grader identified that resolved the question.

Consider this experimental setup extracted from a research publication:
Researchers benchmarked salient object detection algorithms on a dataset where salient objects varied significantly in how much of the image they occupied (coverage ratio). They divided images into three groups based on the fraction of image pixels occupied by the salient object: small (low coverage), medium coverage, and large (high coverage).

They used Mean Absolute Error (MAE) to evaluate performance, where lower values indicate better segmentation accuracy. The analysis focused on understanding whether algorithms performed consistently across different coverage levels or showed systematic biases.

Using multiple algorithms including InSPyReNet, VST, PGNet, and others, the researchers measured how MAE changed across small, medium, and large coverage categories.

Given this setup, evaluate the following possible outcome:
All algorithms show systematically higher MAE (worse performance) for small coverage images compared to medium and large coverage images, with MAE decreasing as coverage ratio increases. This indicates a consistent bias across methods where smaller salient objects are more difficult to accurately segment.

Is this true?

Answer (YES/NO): NO